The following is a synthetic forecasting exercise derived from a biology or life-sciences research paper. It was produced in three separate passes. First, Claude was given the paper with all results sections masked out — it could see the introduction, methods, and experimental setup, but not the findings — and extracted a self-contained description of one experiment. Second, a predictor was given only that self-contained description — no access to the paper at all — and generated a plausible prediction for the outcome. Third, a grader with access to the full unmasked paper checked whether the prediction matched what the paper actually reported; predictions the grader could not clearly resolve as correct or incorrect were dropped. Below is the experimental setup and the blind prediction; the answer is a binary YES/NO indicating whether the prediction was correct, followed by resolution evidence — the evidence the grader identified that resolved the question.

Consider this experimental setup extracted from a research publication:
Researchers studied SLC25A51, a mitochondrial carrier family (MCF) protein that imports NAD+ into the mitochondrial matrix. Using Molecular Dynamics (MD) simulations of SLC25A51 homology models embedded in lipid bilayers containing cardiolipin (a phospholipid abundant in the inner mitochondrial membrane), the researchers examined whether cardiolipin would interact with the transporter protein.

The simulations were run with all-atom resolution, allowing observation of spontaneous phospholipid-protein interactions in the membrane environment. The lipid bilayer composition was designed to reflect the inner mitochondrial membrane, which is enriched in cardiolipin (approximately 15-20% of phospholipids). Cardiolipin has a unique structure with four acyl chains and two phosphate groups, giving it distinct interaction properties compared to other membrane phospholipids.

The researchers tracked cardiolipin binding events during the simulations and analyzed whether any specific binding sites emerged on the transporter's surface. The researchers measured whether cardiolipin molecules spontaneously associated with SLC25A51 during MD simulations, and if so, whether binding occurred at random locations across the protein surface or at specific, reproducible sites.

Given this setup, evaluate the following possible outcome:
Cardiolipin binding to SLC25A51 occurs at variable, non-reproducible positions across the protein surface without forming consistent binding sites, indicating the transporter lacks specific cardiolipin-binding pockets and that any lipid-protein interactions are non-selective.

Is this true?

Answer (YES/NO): NO